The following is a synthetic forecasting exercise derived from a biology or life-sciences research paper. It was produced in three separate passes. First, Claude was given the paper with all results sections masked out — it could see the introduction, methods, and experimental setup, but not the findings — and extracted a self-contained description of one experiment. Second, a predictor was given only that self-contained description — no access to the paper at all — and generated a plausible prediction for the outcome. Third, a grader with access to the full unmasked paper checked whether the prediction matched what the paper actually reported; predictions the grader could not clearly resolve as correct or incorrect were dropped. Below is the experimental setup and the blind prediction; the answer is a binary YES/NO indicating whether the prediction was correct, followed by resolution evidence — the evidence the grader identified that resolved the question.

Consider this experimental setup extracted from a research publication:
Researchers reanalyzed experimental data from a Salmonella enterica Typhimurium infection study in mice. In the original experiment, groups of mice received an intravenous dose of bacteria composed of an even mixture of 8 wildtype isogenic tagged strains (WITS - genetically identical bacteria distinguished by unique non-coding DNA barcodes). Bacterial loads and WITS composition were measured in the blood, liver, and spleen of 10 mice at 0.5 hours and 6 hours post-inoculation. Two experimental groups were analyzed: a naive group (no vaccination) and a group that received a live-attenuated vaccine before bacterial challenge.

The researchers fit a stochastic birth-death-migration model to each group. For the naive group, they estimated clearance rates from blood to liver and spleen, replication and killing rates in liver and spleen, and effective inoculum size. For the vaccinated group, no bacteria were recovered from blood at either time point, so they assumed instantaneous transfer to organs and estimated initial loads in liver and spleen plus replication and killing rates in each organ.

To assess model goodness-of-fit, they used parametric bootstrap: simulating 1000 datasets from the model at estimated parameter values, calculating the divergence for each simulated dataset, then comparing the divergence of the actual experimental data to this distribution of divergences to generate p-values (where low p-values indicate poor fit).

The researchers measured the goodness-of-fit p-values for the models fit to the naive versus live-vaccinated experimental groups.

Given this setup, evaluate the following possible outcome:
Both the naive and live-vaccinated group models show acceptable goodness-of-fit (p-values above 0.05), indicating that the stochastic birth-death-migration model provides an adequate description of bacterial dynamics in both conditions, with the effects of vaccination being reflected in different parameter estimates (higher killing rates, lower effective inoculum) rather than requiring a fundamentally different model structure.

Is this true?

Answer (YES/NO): NO